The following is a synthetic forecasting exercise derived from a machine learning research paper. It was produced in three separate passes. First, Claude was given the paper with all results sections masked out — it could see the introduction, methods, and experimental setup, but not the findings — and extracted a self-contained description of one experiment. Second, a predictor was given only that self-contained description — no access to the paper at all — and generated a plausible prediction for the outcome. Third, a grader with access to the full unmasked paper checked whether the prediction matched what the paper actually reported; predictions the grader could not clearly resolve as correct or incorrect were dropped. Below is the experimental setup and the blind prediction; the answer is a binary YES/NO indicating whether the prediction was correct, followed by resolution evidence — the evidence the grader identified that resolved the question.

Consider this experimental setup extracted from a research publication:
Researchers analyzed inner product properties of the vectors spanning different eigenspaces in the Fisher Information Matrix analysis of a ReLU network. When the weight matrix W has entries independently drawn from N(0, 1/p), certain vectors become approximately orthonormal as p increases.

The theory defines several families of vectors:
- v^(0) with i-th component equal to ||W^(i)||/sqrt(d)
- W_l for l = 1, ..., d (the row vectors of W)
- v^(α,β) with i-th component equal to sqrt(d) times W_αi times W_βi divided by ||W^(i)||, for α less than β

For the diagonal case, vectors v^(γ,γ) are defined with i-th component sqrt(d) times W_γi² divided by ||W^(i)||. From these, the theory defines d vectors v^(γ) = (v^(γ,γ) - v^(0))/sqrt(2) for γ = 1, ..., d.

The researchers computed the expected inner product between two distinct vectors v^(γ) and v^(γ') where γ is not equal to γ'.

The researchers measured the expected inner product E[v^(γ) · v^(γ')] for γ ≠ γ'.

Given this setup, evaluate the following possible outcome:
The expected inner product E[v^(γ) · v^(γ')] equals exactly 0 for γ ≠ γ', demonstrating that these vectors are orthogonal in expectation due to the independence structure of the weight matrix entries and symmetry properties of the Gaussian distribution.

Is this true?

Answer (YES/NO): NO